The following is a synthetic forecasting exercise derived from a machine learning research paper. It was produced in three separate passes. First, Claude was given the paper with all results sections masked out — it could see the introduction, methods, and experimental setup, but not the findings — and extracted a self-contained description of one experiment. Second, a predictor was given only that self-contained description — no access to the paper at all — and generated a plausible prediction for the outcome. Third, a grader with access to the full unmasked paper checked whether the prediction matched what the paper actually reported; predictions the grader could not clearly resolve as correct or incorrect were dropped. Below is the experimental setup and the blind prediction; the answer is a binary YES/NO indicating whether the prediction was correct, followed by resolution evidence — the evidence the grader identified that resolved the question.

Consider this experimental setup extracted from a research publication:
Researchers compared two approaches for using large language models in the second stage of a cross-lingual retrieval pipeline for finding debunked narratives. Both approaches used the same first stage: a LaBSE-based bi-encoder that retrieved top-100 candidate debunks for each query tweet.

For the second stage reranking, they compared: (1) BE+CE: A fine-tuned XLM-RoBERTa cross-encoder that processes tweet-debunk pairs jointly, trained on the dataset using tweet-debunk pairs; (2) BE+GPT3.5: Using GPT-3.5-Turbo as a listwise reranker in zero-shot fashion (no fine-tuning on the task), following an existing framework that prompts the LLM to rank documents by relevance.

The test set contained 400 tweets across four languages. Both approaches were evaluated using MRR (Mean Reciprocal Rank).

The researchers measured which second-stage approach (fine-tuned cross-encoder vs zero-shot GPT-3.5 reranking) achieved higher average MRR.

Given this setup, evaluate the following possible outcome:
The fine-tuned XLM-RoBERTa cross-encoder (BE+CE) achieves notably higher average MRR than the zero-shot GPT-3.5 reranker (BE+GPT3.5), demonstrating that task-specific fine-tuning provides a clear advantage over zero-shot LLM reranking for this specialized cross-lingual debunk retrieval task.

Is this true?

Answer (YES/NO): YES